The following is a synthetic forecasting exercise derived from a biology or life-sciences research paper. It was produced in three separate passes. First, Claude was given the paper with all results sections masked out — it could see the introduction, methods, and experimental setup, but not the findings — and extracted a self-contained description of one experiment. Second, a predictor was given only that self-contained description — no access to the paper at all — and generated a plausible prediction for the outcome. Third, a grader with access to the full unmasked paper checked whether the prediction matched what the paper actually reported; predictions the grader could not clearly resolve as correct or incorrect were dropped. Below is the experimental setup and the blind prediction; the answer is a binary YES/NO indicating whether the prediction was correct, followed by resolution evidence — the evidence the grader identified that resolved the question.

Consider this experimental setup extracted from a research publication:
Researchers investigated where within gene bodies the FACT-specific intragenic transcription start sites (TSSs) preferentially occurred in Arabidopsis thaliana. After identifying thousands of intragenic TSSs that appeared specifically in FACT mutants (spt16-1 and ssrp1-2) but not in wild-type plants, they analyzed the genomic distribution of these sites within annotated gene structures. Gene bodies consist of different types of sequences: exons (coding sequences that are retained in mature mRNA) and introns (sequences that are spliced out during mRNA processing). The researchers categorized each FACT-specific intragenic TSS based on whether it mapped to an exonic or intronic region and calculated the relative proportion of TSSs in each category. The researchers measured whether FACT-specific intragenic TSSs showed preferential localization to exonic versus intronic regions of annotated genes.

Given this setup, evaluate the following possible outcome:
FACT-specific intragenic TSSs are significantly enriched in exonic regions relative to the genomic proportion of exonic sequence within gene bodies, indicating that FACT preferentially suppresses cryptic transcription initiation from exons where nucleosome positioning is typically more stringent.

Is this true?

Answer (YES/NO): YES